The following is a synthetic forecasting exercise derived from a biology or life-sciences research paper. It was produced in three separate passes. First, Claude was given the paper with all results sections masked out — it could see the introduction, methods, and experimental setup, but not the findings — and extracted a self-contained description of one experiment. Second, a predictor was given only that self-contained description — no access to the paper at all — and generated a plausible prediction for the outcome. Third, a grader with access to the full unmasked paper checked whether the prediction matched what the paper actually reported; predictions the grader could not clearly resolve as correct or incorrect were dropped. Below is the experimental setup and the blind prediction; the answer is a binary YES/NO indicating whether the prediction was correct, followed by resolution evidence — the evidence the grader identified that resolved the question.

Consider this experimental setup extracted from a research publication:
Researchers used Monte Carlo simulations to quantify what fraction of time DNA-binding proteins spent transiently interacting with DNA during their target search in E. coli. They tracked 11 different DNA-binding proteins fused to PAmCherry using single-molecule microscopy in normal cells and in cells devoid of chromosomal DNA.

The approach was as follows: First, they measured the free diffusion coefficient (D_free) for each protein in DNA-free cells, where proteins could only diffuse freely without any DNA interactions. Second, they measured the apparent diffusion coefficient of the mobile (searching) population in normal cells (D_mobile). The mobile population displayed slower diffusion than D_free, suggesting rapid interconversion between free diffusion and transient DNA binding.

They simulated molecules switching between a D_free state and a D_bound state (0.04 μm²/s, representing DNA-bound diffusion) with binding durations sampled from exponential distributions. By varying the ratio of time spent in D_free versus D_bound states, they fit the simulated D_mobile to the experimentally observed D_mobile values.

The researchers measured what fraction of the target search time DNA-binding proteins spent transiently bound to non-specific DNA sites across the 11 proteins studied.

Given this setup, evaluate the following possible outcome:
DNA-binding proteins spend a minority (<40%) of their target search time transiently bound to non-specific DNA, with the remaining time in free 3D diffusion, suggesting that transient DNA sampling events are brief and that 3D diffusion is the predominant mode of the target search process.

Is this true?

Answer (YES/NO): NO